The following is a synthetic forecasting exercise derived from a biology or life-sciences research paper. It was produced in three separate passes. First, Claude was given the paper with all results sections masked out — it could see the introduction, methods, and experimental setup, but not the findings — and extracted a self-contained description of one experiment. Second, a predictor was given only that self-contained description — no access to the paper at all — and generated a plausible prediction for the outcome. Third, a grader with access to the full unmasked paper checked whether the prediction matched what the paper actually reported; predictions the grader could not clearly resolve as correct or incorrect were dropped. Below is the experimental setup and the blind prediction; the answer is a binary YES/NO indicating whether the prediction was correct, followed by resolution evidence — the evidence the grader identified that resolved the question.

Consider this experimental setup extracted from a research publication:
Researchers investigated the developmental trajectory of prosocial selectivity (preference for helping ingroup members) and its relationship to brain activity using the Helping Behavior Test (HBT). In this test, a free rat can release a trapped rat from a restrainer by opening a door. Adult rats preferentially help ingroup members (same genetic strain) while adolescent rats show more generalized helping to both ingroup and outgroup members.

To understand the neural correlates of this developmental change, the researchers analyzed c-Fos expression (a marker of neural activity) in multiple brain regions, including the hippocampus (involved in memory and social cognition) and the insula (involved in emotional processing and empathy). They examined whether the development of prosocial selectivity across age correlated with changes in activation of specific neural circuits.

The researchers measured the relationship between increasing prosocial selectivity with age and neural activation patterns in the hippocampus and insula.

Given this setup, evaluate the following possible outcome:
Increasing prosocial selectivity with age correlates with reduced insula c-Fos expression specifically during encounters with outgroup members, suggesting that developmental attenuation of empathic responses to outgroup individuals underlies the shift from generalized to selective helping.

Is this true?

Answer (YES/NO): NO